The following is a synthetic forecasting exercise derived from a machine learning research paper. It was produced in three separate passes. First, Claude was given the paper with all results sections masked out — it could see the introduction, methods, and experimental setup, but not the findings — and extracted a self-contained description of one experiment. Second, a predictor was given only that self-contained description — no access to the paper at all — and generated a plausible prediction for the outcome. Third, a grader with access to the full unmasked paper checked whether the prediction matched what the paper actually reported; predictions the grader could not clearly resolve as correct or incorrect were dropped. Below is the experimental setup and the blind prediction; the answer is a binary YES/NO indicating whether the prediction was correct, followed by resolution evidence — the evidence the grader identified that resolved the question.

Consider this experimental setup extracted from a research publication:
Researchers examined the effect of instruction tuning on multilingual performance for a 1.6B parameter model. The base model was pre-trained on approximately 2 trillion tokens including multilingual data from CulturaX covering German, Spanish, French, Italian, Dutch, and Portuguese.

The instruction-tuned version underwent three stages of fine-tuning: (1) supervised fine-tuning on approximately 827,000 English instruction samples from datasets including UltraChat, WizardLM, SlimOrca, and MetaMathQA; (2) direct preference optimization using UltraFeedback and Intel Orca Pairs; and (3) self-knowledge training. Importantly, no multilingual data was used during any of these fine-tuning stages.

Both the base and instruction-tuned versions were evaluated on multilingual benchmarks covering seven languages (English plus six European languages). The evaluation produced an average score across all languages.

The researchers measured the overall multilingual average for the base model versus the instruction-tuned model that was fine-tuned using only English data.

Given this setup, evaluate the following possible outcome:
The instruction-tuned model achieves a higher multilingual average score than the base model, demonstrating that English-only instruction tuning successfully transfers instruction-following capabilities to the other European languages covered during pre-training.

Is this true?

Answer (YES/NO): YES